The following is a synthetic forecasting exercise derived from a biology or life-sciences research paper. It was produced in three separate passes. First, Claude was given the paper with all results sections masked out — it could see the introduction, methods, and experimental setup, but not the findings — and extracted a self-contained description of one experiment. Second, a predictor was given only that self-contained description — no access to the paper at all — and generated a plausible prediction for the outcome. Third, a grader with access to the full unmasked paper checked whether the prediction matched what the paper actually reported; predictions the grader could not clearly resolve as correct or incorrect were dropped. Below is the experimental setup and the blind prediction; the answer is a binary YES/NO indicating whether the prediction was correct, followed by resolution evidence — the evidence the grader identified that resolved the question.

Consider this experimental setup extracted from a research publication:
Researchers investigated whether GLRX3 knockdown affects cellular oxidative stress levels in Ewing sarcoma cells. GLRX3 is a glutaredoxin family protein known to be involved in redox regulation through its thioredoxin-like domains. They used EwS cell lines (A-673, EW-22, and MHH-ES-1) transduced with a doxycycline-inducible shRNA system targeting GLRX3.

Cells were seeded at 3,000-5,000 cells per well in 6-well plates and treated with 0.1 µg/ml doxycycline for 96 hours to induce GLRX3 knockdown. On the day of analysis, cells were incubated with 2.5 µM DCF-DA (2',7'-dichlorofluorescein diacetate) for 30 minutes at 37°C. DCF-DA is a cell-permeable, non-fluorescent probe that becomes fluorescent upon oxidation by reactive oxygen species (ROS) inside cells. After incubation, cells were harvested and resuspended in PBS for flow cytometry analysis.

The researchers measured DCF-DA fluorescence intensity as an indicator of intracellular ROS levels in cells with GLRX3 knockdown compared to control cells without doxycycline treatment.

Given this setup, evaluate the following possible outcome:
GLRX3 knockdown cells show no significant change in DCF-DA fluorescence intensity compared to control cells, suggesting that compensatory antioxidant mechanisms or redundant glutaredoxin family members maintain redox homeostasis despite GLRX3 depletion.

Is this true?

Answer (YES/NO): NO